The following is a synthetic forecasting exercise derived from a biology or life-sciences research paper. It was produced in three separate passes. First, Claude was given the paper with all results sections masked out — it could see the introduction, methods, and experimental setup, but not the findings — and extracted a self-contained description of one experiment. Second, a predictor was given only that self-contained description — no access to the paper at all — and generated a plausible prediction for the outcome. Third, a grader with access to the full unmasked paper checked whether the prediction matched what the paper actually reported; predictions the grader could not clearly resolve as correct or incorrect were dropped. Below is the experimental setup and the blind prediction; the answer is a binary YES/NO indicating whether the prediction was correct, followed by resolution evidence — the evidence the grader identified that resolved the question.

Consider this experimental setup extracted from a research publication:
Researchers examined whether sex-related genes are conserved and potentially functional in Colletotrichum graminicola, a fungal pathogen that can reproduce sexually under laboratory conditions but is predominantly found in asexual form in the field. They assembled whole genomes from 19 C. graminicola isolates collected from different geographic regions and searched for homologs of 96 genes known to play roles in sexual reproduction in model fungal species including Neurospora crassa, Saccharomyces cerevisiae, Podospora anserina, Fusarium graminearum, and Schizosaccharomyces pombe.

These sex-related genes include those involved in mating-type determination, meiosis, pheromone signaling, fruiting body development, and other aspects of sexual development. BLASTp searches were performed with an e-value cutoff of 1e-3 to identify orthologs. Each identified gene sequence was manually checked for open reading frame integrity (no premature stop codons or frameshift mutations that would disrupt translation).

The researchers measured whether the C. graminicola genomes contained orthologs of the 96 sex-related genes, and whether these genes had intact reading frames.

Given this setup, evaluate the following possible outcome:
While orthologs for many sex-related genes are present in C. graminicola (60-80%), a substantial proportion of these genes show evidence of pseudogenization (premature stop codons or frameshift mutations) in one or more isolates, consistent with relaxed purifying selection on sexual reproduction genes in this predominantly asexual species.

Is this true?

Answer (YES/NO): NO